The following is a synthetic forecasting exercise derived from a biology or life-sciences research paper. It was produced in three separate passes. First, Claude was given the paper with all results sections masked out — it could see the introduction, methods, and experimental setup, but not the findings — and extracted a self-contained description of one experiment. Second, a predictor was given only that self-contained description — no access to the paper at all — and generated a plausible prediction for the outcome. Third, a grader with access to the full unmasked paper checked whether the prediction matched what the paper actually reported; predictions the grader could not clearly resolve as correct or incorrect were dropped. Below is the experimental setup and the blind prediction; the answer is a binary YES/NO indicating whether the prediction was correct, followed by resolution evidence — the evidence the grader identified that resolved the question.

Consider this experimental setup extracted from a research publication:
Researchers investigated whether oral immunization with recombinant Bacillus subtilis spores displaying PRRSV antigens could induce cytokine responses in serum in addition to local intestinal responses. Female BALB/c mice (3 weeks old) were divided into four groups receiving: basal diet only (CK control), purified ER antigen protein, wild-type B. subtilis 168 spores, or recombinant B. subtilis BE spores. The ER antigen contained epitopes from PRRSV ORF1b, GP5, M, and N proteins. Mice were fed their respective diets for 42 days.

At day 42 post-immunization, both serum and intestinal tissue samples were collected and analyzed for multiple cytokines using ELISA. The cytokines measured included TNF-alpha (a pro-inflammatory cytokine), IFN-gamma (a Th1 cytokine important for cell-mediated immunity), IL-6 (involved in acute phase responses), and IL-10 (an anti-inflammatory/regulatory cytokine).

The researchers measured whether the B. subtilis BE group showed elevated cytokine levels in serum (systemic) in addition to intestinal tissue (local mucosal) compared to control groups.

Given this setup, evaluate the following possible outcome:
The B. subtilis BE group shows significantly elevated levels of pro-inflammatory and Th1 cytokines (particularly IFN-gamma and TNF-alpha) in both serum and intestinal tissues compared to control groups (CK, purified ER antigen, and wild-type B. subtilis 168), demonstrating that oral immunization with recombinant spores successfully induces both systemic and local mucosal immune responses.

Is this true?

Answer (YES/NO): NO